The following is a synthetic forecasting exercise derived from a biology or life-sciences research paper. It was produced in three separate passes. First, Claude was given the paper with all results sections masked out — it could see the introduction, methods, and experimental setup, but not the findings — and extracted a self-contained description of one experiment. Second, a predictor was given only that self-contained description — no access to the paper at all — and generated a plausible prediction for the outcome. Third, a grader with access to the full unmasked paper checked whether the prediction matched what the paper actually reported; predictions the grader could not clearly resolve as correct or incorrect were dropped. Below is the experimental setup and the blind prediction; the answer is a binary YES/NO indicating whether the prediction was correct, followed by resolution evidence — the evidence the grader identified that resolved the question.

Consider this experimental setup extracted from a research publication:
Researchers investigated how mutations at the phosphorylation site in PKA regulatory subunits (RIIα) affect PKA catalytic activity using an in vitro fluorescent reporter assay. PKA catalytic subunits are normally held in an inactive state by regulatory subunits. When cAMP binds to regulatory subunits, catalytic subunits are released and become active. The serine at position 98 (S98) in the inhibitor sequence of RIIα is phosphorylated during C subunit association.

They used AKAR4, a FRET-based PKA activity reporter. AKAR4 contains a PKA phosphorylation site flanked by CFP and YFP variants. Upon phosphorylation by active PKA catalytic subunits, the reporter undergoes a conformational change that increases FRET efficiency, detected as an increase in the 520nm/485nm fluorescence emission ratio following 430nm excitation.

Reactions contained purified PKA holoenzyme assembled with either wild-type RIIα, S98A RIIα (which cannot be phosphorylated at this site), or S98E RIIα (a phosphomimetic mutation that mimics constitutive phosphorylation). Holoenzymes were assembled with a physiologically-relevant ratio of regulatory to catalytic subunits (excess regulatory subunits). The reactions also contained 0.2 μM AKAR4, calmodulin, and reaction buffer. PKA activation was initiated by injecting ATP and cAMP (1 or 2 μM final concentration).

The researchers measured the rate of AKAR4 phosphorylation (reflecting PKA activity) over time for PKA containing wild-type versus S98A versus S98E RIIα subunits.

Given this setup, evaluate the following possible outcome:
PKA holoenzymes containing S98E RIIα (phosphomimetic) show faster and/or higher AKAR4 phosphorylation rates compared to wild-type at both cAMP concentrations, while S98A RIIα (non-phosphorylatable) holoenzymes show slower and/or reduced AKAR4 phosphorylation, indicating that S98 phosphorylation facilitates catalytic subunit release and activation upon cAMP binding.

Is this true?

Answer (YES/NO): NO